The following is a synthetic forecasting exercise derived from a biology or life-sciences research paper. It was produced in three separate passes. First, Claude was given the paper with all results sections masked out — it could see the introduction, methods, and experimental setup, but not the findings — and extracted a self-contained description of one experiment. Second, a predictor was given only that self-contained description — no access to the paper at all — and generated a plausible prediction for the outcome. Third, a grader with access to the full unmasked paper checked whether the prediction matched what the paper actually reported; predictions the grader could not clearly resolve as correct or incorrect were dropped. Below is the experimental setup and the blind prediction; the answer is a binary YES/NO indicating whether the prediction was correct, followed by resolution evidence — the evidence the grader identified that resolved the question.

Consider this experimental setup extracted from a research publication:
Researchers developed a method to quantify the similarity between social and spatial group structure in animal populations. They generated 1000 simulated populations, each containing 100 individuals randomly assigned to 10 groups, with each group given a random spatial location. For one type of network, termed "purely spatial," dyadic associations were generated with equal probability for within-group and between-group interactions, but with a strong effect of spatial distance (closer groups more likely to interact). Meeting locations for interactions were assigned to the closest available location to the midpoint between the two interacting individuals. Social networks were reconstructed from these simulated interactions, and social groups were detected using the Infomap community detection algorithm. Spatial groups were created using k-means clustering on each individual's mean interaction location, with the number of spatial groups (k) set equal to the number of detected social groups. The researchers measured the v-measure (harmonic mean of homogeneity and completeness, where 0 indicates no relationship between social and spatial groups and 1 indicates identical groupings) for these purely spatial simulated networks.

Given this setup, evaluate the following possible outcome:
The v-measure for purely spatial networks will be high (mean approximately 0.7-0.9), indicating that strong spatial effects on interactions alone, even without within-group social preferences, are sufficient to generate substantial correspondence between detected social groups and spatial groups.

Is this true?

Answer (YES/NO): NO